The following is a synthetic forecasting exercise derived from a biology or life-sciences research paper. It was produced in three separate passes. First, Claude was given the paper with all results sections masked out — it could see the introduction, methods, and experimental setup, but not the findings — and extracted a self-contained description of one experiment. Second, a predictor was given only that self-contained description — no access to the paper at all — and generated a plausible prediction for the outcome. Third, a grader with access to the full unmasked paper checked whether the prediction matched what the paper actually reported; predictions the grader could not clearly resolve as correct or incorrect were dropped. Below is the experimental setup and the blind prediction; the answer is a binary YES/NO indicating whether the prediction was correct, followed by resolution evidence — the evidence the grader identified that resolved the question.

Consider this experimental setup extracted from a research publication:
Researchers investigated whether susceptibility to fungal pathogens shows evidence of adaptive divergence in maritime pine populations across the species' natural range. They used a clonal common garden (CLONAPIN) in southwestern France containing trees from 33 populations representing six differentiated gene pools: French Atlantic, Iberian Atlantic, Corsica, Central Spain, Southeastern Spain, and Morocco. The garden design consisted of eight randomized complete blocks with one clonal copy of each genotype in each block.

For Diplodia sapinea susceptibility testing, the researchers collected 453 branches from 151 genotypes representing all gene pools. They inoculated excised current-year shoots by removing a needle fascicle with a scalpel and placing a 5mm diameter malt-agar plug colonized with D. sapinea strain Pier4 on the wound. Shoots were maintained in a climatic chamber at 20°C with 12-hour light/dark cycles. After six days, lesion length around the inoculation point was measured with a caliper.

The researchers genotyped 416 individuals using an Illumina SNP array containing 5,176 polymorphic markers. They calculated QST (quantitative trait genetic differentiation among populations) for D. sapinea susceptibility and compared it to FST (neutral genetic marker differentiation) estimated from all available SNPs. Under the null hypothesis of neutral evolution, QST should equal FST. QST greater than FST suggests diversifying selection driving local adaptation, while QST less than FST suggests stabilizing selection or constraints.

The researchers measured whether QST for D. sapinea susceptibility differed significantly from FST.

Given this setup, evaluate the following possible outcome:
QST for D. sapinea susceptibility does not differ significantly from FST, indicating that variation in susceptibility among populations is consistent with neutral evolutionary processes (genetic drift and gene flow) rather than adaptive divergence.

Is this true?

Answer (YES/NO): NO